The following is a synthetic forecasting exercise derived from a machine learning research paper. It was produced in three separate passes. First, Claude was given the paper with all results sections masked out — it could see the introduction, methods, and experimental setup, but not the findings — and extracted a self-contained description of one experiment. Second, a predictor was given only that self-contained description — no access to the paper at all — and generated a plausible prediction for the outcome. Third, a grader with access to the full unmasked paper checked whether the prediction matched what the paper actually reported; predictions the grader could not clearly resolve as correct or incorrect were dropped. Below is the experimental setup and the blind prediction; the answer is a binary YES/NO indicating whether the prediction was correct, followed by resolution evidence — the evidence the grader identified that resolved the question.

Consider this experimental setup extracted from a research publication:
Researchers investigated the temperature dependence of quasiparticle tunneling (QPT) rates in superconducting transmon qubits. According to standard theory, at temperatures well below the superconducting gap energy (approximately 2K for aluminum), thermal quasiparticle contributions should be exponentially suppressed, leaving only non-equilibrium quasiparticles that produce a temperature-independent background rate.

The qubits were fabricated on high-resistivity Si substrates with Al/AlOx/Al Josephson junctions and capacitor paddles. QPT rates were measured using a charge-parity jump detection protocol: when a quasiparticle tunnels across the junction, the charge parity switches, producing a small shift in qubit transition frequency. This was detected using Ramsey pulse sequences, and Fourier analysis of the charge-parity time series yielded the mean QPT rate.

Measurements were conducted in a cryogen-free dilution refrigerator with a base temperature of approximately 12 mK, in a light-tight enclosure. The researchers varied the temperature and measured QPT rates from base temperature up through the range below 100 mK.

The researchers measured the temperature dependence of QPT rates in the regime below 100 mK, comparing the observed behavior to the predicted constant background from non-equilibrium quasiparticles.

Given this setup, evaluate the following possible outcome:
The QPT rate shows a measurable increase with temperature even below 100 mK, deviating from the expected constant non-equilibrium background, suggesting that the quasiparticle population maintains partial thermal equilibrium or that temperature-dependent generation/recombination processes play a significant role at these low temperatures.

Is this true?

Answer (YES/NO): NO